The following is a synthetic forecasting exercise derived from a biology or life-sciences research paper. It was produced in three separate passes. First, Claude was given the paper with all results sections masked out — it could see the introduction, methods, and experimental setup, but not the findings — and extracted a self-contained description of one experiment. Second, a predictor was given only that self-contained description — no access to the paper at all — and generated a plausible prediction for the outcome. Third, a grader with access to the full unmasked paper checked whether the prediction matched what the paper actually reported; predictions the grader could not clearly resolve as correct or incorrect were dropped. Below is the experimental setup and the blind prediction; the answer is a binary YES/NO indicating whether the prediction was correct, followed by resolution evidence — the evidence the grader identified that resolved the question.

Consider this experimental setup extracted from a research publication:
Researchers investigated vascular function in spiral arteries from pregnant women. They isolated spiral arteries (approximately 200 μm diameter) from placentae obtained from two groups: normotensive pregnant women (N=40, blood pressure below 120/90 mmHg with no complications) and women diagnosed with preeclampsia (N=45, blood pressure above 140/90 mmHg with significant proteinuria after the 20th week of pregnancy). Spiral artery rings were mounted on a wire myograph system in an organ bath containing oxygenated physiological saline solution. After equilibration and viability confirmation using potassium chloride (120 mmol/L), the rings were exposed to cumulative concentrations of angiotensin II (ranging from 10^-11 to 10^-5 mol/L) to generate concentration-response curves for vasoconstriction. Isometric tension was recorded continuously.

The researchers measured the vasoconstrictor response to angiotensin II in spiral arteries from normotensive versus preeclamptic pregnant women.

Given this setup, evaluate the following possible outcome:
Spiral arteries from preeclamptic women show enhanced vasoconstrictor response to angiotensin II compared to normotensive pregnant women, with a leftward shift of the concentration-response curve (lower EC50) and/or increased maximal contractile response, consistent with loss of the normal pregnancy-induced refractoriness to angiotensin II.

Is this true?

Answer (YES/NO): NO